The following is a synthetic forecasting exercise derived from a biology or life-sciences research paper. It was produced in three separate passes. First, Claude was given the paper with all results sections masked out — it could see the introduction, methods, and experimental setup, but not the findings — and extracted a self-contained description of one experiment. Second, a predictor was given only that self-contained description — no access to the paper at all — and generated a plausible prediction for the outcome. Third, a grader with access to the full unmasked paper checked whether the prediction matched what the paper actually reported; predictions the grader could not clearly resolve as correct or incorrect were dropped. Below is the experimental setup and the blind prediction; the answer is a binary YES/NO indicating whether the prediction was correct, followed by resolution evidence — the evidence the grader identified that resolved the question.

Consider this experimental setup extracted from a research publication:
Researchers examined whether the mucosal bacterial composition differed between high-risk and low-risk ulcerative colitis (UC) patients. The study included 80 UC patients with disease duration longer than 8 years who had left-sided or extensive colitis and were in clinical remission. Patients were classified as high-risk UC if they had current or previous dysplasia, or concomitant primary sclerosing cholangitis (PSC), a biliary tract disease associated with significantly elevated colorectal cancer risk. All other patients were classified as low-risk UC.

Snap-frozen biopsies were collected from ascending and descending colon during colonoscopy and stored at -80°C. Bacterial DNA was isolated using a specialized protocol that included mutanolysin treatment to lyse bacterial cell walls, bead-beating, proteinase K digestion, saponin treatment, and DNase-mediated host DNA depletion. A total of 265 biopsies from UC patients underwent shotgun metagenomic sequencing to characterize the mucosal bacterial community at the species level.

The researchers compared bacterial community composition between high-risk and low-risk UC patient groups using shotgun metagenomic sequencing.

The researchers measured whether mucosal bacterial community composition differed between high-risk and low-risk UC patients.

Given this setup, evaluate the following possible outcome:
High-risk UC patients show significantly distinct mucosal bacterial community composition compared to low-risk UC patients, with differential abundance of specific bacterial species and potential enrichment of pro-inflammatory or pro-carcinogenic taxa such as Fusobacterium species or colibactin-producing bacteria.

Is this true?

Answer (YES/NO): NO